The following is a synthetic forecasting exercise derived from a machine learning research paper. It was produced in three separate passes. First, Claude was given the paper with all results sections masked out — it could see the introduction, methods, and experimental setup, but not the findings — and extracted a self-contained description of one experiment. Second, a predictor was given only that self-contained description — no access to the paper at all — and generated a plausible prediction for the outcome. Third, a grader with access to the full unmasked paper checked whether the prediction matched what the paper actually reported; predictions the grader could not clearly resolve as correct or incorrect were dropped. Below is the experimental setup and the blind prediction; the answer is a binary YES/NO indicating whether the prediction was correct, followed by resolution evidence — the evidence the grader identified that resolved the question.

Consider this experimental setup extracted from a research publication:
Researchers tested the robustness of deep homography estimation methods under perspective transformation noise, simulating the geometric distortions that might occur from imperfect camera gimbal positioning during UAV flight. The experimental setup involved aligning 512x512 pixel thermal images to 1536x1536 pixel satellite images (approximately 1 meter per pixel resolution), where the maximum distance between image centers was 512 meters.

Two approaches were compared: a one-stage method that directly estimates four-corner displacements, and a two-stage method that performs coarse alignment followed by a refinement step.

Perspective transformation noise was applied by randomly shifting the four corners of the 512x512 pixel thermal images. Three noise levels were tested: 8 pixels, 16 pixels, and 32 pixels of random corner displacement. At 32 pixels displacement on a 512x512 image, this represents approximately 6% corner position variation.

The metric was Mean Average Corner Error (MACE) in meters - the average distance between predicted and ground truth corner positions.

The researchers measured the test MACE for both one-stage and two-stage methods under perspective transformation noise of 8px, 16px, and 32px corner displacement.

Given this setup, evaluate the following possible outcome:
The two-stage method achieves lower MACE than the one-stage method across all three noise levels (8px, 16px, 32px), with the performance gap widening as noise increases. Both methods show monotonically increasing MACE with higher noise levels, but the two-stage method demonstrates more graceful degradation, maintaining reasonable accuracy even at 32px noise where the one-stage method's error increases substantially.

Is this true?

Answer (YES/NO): NO